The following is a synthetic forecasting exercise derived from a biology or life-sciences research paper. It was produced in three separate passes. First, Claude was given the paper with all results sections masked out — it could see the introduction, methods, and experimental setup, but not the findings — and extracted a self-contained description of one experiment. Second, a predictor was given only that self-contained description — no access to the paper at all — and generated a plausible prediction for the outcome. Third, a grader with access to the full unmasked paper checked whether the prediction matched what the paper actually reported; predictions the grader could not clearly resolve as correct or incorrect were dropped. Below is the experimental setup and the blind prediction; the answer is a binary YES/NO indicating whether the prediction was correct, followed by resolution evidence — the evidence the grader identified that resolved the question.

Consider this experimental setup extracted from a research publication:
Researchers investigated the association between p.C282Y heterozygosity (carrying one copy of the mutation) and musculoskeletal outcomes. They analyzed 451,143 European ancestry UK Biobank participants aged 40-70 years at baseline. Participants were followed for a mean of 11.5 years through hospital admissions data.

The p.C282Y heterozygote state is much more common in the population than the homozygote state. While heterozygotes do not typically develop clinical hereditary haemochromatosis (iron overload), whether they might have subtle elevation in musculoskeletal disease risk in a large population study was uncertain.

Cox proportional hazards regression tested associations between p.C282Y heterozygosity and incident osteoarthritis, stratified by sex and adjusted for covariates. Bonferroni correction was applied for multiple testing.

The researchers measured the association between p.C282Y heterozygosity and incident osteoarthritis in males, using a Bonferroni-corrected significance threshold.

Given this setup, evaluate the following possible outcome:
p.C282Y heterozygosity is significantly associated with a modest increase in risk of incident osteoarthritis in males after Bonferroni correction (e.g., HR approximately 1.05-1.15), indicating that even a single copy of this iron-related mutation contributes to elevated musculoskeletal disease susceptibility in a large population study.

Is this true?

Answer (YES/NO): NO